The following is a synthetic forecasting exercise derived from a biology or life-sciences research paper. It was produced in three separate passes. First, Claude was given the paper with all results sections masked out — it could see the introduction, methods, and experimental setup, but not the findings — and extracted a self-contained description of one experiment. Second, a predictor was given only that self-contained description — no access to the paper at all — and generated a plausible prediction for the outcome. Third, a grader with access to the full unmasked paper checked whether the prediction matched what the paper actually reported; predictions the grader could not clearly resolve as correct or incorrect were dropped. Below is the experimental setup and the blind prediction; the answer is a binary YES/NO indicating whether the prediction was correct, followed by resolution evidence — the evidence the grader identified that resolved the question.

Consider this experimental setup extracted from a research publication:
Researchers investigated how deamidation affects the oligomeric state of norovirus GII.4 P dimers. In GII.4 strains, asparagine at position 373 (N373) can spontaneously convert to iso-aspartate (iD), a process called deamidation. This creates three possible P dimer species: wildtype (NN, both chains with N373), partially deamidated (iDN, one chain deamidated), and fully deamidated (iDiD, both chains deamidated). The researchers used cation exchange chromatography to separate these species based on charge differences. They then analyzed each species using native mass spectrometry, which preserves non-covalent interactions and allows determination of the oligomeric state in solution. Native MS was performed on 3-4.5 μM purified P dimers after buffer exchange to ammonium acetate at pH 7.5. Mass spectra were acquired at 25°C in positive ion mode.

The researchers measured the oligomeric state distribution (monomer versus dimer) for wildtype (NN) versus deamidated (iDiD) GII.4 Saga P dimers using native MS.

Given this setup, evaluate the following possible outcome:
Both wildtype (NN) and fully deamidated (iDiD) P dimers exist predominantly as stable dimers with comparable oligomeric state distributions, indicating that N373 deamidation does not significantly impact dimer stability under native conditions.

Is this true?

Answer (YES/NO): NO